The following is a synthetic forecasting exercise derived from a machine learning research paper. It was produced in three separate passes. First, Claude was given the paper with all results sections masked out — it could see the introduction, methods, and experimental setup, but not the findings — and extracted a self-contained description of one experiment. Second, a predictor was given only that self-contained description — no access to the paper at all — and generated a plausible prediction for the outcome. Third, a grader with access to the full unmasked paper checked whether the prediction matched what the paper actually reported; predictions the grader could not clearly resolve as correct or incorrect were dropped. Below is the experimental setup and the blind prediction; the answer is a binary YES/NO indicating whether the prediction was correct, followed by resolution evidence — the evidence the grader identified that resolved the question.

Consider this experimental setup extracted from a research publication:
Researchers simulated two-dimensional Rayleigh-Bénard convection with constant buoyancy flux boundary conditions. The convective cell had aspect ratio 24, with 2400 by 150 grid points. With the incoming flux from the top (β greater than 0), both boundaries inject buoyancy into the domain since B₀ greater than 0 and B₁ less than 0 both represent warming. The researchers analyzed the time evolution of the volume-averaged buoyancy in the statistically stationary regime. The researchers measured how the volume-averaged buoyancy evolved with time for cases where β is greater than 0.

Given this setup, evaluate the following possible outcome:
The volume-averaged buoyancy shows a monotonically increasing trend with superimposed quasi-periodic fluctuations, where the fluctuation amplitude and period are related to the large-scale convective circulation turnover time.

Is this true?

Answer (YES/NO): NO